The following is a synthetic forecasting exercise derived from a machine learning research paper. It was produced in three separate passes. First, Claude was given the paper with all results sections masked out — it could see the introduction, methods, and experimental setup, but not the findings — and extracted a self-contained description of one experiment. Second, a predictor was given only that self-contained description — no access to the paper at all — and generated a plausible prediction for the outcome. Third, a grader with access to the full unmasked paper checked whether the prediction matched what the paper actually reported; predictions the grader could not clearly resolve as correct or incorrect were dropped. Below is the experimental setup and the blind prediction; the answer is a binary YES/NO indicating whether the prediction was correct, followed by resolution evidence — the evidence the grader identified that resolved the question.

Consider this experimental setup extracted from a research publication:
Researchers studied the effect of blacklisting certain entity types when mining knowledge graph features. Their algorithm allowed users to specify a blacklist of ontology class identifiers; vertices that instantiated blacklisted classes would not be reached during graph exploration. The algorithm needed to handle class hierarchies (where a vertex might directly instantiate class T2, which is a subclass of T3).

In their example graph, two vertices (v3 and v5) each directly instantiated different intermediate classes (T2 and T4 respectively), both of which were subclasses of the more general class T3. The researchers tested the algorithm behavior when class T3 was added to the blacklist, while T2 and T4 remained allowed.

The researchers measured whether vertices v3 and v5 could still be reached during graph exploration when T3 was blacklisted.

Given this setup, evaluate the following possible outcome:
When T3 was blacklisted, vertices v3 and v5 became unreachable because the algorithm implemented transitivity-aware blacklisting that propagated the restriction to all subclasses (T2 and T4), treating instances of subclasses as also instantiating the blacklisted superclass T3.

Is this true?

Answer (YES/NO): YES